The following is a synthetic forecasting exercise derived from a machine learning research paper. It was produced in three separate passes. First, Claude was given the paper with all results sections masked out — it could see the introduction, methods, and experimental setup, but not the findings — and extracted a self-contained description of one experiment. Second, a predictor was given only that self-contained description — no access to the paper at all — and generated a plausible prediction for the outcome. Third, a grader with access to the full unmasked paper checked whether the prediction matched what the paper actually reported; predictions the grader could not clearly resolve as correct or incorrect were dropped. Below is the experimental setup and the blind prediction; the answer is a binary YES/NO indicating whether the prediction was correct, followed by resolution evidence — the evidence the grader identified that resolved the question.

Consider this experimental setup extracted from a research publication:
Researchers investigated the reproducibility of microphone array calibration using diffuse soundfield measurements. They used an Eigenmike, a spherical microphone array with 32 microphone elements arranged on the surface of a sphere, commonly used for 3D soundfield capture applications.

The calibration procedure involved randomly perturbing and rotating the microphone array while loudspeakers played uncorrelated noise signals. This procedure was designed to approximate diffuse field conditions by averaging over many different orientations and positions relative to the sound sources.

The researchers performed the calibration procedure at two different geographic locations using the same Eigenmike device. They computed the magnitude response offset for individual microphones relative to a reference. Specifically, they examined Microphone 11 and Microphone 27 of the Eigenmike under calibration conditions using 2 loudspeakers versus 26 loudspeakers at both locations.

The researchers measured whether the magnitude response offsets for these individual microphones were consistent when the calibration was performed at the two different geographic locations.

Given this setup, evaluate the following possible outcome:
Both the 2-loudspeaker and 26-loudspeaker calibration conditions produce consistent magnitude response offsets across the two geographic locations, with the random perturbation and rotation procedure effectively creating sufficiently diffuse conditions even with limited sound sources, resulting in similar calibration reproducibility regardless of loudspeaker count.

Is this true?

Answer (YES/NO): YES